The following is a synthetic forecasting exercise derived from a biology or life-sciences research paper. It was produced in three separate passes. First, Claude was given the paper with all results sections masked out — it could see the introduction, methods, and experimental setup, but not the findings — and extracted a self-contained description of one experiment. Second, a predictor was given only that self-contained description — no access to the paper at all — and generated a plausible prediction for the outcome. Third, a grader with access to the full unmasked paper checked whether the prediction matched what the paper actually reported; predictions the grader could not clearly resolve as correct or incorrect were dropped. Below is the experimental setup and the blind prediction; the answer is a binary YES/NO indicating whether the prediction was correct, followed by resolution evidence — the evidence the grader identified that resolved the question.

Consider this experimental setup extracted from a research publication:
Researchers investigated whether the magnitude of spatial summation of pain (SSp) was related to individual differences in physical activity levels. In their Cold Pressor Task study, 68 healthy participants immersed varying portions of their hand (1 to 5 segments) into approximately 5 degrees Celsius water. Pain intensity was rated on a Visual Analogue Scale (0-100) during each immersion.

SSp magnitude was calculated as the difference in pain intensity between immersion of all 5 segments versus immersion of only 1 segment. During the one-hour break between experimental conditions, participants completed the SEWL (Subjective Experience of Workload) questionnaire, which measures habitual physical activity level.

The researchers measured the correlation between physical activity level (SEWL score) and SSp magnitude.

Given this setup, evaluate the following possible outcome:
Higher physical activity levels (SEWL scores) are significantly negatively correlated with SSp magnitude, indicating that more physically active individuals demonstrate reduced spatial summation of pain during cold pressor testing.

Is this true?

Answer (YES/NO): NO